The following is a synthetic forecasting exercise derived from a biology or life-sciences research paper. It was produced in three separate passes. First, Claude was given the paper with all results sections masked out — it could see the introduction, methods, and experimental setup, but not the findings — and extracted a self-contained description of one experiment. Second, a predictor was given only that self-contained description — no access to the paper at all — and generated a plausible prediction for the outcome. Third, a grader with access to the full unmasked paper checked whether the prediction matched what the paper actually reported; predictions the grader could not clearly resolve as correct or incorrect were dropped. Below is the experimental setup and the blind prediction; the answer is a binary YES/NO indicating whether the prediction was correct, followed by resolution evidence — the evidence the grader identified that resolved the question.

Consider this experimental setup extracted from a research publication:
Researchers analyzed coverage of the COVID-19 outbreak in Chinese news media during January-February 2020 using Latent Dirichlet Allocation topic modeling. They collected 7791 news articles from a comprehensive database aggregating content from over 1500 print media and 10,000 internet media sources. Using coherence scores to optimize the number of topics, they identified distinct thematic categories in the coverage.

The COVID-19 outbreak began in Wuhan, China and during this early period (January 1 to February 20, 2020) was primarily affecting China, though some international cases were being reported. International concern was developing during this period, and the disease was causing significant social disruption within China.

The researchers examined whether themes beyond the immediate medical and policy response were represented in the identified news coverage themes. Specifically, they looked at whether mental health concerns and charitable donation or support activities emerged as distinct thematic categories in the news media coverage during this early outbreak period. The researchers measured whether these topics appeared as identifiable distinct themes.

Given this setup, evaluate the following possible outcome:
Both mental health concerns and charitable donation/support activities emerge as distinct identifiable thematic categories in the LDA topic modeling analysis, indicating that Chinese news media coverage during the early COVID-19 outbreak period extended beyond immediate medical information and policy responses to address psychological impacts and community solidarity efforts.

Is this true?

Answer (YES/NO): YES